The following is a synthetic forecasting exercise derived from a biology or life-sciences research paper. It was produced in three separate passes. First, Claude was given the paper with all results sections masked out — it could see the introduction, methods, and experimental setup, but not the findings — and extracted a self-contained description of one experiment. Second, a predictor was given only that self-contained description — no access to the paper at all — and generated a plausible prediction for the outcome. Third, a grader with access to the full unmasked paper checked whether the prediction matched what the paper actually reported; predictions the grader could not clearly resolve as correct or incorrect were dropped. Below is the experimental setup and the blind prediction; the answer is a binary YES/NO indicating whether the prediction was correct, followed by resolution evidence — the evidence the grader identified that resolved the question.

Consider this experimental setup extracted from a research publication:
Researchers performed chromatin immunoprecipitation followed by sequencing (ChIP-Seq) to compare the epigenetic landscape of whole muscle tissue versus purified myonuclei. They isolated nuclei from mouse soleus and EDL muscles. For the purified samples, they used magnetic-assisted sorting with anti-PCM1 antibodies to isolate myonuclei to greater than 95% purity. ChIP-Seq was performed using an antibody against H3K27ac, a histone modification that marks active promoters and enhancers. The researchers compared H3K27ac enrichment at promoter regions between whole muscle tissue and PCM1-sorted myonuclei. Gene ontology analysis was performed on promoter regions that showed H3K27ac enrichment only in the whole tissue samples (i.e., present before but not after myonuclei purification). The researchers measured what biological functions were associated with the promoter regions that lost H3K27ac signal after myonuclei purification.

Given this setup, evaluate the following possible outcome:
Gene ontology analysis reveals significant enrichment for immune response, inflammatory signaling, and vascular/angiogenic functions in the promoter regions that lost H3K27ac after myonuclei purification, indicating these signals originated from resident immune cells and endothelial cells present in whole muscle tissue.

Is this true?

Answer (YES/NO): YES